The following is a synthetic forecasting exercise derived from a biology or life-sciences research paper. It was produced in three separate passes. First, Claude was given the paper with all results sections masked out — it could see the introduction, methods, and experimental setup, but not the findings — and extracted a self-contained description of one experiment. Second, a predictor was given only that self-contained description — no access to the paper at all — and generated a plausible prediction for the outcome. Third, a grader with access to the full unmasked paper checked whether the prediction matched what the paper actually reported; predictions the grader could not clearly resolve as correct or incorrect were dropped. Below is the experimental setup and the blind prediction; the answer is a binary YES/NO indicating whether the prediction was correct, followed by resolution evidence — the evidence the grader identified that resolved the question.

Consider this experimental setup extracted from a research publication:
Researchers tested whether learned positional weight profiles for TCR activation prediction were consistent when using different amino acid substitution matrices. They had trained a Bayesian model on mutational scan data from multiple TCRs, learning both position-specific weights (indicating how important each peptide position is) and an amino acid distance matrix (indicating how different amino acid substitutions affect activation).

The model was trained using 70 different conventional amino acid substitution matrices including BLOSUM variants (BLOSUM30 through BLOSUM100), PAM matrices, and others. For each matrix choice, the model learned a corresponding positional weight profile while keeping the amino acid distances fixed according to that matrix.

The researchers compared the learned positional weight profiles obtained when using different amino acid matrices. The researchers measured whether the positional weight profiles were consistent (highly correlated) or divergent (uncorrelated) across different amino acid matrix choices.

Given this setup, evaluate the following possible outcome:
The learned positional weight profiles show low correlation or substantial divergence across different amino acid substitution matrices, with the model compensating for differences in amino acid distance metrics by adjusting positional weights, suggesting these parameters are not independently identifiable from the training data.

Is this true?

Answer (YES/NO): NO